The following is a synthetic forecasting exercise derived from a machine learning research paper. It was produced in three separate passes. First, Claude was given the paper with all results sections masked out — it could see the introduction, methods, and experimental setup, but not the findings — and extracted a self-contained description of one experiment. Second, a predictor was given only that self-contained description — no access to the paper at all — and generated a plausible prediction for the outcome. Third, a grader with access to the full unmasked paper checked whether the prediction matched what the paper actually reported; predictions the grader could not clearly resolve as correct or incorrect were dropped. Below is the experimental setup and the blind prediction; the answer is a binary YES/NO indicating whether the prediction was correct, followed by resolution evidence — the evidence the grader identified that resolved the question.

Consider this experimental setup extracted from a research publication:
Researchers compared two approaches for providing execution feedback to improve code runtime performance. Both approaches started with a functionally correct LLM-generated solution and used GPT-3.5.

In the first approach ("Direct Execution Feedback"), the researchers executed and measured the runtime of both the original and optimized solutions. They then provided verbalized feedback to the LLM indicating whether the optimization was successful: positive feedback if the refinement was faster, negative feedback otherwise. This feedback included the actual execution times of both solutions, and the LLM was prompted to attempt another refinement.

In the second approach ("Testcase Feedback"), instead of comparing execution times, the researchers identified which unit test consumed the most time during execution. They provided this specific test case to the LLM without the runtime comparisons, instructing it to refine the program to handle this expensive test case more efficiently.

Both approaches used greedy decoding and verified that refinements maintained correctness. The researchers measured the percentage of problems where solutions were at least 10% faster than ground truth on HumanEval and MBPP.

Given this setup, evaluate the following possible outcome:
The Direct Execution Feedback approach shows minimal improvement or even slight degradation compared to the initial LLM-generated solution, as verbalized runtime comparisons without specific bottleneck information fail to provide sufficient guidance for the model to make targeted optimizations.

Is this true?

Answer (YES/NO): NO